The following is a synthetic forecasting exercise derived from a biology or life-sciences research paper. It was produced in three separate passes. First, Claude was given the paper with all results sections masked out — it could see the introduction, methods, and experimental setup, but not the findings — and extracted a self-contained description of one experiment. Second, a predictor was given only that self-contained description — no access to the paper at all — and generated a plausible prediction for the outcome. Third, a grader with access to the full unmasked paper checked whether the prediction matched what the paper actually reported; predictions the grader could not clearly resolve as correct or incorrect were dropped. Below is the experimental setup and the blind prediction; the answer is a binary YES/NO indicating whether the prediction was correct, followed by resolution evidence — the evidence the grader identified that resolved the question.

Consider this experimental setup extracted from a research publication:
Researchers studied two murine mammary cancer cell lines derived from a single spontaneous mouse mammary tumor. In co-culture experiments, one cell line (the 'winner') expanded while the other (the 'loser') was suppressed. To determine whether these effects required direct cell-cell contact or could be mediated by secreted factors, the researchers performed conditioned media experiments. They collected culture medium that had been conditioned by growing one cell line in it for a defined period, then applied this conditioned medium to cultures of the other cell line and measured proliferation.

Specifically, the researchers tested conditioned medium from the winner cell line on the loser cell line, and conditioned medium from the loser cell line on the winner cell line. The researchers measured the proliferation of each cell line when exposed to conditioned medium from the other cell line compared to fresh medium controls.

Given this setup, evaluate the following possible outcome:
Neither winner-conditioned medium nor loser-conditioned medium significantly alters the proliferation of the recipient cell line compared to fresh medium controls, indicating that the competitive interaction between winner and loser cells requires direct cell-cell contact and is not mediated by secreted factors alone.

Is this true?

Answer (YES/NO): NO